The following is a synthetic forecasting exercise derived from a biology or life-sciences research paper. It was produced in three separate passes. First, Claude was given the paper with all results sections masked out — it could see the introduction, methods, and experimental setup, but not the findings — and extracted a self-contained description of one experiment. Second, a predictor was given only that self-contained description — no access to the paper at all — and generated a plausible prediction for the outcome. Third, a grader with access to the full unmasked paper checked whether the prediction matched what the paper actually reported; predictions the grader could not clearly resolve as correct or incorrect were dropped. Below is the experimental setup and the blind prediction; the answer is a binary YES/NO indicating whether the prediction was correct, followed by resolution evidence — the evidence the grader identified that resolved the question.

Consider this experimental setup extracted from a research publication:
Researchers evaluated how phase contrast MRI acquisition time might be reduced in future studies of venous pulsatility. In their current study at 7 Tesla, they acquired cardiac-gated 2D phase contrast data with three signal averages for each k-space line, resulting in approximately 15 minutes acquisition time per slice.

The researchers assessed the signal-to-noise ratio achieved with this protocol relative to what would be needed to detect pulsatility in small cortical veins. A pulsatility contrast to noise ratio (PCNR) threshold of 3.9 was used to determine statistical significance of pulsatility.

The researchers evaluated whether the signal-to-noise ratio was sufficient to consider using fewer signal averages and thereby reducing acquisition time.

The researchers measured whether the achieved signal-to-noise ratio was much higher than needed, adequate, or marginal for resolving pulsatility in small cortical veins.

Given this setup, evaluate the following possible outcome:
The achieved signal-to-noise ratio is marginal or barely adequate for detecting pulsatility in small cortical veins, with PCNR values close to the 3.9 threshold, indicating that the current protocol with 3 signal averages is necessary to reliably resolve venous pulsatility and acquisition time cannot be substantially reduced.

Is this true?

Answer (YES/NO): NO